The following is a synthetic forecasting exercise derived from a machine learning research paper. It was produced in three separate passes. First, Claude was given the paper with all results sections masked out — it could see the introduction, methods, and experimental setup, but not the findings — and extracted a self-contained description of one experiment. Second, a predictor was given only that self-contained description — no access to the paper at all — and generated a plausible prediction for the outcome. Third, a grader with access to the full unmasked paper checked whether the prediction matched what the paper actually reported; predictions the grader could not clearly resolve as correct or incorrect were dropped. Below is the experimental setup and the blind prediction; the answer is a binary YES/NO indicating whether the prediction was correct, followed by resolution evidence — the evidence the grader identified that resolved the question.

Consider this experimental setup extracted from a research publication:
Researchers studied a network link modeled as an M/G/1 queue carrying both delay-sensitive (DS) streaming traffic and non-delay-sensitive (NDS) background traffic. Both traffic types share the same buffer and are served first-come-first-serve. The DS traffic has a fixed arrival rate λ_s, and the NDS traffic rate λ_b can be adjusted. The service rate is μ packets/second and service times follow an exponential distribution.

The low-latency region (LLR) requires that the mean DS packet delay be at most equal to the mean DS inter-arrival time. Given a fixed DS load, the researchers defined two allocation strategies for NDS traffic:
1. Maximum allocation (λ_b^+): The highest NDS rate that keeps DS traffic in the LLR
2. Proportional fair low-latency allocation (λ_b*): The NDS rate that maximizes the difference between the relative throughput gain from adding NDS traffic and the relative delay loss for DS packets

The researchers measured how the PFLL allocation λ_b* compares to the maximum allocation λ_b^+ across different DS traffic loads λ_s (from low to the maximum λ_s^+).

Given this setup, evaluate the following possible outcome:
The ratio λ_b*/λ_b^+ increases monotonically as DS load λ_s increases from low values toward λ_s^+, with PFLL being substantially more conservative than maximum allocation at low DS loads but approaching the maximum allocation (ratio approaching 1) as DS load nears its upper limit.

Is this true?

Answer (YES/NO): NO